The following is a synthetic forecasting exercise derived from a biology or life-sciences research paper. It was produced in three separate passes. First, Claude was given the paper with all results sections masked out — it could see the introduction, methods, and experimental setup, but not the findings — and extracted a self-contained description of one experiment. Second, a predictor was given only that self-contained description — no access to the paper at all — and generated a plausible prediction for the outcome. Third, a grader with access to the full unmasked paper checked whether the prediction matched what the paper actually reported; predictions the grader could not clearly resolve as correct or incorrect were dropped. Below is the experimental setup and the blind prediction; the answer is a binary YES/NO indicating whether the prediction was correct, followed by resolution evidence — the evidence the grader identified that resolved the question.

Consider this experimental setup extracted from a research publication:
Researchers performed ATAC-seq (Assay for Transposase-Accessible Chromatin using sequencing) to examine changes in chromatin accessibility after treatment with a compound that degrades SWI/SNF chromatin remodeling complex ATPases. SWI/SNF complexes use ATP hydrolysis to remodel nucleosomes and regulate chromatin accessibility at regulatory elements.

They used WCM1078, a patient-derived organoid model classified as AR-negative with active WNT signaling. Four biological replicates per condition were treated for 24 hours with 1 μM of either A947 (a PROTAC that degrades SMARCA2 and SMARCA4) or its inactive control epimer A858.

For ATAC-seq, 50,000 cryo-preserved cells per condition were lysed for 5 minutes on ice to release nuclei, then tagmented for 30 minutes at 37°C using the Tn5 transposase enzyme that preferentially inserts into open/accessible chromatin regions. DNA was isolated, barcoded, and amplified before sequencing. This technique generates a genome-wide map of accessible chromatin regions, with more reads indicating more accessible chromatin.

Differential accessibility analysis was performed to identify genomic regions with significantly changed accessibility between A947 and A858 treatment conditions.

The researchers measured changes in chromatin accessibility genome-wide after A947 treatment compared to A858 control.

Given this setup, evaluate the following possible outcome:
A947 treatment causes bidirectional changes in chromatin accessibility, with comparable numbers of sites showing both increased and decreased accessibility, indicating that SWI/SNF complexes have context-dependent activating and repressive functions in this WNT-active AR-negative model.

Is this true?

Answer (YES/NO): NO